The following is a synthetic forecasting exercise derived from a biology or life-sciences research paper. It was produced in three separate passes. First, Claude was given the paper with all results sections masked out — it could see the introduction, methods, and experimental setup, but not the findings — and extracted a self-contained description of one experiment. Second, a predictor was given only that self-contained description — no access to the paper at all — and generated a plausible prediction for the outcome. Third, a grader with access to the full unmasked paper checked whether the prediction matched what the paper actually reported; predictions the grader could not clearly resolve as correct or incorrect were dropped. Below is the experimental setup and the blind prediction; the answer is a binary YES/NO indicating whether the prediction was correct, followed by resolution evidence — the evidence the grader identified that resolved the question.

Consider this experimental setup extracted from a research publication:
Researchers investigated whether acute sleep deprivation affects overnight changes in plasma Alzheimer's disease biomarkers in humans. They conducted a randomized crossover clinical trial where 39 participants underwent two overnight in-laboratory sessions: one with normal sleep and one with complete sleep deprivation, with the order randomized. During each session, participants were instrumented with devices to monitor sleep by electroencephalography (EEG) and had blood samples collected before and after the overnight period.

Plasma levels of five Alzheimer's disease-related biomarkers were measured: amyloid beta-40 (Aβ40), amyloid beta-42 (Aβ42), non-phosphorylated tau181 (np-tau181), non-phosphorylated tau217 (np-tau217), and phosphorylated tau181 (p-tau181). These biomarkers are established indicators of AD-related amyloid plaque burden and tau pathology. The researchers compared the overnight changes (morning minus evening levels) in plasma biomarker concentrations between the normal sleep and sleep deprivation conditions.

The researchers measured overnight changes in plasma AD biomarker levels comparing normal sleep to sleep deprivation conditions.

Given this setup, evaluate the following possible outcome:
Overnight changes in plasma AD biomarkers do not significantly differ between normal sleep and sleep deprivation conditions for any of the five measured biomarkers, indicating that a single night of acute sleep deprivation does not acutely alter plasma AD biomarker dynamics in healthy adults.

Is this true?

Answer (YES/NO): NO